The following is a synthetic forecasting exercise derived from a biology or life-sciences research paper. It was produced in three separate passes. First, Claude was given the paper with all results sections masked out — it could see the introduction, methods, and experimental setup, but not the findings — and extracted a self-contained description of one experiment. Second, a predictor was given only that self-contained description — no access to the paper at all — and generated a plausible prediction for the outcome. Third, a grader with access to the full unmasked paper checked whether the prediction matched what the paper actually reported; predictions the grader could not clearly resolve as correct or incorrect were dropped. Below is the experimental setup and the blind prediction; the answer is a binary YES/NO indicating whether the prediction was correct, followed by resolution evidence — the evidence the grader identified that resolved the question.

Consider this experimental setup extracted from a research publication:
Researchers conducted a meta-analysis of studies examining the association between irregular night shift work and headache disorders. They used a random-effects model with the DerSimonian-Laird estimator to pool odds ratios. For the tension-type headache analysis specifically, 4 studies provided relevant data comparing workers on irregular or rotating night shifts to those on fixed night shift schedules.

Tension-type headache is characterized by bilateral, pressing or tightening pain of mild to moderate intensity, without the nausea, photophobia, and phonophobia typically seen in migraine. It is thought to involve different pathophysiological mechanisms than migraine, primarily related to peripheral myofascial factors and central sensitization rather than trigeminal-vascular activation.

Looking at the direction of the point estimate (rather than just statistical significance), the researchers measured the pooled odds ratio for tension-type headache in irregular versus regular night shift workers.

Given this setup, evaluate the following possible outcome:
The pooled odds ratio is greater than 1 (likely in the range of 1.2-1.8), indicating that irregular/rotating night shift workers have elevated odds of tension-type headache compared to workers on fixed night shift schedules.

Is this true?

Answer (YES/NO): NO